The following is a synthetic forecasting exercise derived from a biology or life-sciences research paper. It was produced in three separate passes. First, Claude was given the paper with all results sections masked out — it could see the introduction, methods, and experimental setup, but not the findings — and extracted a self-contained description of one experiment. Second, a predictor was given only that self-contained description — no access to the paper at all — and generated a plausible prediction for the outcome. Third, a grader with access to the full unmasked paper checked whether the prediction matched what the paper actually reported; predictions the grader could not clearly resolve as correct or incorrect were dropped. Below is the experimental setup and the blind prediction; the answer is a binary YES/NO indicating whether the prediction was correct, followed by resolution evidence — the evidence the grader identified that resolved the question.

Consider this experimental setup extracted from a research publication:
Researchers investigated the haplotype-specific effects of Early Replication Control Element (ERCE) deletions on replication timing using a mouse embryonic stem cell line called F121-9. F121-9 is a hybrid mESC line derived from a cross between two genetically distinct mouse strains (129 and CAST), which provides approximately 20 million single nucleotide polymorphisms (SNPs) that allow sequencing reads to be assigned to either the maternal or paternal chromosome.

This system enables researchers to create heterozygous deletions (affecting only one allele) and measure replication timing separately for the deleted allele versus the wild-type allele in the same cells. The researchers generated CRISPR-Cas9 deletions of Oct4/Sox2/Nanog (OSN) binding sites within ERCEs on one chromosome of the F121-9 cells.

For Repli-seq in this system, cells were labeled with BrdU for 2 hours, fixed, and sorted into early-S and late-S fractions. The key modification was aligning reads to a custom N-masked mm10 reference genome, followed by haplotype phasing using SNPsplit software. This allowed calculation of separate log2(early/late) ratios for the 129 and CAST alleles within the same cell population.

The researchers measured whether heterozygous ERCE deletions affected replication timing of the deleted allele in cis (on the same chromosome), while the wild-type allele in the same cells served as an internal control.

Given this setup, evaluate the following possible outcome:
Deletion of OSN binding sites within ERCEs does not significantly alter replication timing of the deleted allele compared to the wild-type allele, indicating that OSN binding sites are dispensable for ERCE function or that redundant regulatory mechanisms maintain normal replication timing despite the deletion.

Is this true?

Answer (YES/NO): NO